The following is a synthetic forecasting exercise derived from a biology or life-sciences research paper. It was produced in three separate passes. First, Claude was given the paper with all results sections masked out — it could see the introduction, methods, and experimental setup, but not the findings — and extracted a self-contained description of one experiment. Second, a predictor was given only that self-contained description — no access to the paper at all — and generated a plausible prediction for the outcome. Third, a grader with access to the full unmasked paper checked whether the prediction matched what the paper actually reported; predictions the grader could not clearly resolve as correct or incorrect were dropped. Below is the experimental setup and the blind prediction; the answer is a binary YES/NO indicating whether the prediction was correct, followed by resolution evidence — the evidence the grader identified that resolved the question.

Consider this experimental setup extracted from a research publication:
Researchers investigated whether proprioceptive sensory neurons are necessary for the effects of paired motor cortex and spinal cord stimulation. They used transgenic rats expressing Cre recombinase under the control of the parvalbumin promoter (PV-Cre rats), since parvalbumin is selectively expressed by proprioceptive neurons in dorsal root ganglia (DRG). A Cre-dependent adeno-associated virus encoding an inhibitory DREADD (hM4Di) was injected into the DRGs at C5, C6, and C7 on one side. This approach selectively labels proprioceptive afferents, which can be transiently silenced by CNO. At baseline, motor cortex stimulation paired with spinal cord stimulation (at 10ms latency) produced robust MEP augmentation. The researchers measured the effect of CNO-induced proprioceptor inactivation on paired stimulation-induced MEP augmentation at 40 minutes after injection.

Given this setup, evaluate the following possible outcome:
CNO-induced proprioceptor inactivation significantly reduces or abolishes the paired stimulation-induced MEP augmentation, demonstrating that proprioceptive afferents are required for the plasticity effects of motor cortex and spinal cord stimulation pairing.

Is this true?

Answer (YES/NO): YES